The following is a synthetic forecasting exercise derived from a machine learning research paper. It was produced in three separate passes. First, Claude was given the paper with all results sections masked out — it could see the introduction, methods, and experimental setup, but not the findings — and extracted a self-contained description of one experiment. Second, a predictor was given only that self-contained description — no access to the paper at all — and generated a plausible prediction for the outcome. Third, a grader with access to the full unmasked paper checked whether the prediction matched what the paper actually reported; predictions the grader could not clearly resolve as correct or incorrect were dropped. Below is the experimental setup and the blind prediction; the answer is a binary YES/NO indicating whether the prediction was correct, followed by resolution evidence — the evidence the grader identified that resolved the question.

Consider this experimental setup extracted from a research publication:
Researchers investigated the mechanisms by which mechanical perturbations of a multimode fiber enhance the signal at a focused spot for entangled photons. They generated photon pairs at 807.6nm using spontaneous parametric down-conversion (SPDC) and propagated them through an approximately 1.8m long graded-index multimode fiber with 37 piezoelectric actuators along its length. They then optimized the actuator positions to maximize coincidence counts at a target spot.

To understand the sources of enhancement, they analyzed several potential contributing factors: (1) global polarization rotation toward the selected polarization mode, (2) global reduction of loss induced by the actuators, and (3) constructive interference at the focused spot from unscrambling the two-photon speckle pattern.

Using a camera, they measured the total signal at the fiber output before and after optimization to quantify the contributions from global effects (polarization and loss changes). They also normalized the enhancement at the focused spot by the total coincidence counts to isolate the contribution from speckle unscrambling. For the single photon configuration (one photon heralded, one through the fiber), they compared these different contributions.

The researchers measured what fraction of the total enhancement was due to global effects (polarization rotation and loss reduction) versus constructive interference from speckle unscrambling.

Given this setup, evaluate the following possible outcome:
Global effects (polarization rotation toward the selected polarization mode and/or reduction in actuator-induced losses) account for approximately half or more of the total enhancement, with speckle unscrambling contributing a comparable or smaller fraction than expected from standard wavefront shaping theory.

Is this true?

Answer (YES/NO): NO